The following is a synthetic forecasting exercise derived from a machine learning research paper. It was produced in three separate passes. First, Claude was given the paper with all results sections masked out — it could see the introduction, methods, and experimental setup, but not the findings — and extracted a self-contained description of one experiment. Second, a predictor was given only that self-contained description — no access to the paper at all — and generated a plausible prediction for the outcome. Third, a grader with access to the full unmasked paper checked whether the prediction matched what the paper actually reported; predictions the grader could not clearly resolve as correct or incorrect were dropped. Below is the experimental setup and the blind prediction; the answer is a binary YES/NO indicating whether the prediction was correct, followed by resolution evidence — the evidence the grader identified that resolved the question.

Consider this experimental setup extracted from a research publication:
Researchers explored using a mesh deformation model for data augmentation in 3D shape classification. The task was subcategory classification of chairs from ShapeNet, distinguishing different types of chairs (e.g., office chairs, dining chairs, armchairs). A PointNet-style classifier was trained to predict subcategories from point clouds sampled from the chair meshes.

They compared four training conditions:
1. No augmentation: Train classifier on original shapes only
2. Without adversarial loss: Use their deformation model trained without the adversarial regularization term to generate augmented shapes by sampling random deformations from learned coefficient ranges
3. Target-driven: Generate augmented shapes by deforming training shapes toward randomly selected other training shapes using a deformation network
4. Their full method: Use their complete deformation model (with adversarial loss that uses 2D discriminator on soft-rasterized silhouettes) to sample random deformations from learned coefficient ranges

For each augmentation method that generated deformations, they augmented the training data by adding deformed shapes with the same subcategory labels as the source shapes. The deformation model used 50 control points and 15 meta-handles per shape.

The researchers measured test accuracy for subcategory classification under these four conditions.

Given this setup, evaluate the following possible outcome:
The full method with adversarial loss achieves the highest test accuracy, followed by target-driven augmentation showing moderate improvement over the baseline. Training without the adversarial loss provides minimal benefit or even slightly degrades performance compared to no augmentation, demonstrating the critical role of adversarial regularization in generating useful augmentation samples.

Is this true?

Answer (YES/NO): NO